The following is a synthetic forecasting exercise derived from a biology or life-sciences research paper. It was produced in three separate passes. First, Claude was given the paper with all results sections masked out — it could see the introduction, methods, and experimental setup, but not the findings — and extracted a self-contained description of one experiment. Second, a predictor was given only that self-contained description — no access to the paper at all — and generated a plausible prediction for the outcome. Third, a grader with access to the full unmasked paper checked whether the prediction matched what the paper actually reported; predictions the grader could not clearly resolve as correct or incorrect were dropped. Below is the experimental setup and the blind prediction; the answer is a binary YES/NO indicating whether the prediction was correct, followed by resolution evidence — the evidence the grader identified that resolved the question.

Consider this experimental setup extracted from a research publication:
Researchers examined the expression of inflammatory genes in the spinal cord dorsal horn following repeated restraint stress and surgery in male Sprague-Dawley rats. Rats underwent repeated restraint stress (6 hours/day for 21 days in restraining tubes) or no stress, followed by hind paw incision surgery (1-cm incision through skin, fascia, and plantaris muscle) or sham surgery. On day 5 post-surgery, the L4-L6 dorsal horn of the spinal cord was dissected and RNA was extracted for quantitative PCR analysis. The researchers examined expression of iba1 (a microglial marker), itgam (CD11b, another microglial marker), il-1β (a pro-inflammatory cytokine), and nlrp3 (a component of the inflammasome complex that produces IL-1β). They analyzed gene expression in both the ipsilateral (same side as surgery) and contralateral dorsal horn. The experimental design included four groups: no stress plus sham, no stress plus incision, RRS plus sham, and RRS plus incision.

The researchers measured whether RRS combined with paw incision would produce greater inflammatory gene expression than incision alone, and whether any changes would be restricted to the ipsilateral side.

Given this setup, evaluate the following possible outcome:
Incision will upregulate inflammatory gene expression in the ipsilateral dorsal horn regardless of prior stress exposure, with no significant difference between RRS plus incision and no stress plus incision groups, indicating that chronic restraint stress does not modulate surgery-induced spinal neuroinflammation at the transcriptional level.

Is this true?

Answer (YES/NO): NO